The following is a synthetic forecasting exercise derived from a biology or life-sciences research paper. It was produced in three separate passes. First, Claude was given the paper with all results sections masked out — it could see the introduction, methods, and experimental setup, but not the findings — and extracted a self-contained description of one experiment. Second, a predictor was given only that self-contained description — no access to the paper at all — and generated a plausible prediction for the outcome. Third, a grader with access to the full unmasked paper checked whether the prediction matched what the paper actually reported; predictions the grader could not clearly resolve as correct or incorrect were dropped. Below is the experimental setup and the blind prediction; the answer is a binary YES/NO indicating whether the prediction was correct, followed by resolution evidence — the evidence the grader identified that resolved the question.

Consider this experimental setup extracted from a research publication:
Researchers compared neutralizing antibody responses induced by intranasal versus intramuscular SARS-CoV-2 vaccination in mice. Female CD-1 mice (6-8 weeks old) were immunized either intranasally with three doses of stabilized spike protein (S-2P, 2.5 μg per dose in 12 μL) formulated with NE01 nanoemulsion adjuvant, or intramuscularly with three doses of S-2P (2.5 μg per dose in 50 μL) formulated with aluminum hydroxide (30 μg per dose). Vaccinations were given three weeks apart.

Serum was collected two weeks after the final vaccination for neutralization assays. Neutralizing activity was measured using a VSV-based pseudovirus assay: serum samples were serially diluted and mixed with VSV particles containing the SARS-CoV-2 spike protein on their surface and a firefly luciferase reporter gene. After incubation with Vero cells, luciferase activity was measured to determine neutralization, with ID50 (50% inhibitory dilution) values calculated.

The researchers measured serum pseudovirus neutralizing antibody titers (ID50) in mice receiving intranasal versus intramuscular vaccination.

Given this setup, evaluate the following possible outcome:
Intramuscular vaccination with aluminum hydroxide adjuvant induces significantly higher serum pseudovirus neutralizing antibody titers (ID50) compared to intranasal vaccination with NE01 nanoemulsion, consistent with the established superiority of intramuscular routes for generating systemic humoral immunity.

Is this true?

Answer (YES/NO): NO